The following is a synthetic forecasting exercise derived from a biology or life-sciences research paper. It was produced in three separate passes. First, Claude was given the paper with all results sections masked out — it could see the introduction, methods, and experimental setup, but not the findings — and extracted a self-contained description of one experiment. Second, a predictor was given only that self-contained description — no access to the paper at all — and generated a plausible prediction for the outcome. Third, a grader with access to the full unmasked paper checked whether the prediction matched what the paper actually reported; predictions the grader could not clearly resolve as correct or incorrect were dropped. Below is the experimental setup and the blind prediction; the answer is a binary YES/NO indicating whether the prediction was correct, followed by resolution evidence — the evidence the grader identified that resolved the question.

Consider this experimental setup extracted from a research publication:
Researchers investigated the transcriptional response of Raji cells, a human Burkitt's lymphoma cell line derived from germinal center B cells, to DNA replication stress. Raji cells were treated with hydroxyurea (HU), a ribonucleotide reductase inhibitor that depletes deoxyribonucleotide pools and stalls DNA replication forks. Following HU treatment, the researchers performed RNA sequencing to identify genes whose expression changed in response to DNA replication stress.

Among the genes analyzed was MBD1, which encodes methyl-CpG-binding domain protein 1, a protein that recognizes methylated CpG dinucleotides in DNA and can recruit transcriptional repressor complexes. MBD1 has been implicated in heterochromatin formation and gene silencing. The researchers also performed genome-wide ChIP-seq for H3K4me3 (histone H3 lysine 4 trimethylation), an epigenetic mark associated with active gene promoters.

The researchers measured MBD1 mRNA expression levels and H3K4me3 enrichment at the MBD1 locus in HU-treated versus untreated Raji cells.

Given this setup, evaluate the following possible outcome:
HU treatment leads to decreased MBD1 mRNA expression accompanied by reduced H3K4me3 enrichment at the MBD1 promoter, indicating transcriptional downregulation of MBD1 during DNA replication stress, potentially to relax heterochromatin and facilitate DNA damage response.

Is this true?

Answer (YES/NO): NO